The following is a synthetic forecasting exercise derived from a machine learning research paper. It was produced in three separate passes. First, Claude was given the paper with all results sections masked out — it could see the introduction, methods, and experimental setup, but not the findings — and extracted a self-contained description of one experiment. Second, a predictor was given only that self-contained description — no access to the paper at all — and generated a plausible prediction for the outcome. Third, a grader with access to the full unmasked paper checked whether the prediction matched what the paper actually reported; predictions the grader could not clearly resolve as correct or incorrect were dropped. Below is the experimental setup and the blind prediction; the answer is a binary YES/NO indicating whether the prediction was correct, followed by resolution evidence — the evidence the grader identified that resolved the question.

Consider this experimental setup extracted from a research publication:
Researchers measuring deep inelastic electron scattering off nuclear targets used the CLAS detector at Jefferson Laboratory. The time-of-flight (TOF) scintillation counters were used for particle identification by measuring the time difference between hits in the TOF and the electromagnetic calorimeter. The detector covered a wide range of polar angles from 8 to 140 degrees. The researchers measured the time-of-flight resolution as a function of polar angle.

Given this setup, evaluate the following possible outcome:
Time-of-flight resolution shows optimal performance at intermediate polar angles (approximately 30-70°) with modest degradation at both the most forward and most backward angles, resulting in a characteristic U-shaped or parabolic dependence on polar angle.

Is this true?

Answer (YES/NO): NO